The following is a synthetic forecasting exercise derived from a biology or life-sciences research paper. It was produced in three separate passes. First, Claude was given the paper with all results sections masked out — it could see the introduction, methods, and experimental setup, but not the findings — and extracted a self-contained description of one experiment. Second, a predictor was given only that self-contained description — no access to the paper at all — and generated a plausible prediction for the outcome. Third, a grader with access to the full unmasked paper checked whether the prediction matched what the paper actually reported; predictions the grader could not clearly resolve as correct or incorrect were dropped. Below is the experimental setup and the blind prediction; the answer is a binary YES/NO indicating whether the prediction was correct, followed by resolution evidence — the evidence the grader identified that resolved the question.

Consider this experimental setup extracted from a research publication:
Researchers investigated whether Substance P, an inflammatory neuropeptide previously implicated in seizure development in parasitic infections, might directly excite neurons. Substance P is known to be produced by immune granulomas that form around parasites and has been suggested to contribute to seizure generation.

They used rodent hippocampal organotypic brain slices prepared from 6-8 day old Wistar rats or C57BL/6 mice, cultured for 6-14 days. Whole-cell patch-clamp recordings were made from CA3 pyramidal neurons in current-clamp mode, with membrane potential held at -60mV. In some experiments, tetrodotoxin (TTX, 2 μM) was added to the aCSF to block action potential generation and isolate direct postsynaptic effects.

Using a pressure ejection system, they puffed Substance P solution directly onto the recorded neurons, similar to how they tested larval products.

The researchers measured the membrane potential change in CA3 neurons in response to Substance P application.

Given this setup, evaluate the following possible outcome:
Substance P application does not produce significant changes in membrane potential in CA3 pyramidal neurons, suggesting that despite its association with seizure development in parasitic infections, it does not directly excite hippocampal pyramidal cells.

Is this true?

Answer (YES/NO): YES